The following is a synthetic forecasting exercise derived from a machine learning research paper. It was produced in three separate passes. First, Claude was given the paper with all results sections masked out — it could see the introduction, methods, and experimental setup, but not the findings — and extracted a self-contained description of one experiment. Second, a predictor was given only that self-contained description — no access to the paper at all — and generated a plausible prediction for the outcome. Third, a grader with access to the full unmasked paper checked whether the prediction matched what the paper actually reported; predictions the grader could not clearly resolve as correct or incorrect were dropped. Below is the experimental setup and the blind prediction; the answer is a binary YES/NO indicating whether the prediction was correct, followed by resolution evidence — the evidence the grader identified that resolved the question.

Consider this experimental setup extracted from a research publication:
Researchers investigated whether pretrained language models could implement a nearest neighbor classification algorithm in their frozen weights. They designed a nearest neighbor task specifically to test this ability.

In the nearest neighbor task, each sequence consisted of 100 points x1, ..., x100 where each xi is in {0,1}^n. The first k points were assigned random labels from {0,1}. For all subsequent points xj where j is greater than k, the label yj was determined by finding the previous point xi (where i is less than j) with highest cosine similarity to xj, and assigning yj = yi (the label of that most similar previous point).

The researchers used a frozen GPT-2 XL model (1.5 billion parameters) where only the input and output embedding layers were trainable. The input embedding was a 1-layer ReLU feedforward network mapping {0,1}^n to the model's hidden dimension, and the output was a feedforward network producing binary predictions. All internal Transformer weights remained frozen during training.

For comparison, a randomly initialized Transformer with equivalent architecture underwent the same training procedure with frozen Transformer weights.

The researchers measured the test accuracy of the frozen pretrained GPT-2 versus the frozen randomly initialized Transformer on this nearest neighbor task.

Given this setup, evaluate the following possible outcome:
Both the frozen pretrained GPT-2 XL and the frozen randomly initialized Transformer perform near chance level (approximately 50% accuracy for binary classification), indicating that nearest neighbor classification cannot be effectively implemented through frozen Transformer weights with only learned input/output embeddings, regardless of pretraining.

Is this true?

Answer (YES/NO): NO